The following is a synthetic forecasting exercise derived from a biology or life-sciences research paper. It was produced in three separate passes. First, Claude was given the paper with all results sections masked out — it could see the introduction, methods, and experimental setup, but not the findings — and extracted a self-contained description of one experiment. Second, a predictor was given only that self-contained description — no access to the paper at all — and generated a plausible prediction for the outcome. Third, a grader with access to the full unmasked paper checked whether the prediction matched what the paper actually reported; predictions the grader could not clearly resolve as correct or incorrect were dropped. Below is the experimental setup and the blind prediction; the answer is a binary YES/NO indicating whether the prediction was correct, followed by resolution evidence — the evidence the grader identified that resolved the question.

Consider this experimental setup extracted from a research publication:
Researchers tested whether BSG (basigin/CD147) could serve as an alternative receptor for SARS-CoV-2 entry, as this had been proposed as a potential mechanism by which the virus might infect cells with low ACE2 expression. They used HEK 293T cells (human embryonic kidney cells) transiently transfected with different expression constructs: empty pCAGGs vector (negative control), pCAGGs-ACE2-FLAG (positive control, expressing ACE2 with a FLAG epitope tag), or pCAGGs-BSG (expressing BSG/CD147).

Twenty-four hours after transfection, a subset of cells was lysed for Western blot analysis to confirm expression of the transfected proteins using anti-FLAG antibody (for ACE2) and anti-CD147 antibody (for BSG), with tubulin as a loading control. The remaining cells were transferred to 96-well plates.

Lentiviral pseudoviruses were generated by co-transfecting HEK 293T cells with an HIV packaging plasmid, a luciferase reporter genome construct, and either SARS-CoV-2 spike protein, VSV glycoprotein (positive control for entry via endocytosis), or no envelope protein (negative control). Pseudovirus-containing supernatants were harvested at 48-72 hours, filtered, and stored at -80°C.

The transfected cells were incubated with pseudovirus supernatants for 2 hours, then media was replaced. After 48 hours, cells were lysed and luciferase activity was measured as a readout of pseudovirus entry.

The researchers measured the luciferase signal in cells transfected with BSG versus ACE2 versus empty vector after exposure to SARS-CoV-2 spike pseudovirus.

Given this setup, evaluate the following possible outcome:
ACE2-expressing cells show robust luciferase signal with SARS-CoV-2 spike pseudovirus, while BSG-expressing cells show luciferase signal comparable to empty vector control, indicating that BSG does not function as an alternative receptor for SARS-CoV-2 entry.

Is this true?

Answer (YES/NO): YES